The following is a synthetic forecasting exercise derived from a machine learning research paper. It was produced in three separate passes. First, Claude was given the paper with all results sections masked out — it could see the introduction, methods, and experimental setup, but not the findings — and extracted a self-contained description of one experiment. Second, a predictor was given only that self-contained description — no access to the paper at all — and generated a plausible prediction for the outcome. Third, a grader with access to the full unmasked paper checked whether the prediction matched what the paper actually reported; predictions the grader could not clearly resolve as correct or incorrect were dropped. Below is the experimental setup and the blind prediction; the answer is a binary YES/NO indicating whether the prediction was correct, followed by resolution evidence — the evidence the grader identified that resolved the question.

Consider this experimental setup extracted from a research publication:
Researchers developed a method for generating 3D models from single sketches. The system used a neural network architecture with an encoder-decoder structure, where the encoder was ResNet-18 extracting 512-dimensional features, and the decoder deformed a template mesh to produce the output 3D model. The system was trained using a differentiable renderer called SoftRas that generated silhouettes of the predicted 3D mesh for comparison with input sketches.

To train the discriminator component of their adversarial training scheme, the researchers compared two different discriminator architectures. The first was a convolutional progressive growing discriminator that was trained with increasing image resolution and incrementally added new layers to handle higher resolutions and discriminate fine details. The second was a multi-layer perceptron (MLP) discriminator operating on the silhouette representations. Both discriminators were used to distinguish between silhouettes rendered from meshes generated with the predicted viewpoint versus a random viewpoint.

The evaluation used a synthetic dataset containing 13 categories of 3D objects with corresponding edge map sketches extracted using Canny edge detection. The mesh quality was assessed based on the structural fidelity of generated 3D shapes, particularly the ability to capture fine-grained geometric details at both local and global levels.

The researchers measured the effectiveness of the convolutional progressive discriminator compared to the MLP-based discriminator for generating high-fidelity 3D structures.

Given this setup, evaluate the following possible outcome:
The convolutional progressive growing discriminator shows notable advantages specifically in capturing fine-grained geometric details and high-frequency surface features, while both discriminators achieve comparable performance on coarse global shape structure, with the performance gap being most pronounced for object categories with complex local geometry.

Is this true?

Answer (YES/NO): NO